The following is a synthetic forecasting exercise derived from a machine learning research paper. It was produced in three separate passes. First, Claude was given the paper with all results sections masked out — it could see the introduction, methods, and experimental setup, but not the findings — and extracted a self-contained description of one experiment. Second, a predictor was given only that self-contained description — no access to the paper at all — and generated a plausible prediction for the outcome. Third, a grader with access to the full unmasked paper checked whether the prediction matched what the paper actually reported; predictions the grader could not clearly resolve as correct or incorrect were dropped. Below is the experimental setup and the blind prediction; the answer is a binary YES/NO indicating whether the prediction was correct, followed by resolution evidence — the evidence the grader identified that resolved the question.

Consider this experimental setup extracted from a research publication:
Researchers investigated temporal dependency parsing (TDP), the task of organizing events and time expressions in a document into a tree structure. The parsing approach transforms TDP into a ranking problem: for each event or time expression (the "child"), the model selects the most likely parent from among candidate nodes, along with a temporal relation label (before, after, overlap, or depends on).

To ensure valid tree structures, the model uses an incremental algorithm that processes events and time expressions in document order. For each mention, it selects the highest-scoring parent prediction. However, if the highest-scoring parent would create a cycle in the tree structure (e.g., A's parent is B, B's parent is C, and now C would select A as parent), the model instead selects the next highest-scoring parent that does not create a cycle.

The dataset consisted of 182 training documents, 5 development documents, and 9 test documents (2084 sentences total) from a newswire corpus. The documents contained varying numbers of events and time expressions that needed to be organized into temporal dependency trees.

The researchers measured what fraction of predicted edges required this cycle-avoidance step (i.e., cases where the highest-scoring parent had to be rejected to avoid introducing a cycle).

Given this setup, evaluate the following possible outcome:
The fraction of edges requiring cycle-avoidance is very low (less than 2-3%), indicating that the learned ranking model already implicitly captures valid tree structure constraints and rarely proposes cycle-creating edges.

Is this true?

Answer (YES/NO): NO